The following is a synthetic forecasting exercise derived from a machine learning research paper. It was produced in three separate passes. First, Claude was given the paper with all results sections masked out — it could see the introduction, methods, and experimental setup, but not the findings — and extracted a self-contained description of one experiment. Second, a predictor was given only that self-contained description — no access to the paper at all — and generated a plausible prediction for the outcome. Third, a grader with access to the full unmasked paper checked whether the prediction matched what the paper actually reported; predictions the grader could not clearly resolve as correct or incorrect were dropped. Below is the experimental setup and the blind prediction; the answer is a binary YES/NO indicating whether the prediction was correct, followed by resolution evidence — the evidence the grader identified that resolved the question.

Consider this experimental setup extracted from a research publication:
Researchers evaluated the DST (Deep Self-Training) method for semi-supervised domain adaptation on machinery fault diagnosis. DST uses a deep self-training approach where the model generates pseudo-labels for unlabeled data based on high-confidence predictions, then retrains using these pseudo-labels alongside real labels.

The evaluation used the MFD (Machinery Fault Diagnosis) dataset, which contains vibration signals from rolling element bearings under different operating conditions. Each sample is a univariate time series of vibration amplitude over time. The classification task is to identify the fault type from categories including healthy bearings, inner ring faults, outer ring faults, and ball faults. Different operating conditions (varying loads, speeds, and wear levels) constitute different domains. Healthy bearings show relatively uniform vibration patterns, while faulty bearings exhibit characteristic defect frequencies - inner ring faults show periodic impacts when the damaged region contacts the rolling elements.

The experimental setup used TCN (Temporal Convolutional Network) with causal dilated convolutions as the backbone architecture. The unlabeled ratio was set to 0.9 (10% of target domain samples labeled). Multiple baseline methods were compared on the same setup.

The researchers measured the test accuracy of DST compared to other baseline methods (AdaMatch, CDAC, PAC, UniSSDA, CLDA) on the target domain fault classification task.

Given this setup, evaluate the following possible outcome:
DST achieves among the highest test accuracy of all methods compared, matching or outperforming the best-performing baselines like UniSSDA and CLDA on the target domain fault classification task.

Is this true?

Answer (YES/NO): YES